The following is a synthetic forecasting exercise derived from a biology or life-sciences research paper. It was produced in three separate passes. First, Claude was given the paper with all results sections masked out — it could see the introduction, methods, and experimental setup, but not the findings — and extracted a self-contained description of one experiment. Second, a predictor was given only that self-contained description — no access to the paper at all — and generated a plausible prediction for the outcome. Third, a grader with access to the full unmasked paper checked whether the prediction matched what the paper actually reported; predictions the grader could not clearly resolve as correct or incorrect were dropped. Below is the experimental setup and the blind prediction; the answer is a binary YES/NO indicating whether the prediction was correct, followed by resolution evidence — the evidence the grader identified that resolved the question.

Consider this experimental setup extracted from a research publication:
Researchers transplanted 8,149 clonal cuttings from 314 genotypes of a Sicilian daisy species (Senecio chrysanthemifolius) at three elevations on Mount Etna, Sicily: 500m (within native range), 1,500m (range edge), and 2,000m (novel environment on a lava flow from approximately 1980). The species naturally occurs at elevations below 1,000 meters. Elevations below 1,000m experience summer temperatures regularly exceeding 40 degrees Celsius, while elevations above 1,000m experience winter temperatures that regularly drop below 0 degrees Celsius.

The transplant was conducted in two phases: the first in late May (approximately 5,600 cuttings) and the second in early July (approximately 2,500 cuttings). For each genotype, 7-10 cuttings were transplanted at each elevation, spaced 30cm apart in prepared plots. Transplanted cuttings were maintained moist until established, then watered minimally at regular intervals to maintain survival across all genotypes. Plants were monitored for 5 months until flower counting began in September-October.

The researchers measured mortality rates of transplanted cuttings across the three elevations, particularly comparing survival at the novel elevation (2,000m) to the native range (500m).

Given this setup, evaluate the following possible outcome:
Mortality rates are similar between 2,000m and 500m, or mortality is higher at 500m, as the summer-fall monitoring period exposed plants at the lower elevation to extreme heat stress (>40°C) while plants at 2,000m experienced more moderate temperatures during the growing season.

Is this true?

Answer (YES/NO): YES